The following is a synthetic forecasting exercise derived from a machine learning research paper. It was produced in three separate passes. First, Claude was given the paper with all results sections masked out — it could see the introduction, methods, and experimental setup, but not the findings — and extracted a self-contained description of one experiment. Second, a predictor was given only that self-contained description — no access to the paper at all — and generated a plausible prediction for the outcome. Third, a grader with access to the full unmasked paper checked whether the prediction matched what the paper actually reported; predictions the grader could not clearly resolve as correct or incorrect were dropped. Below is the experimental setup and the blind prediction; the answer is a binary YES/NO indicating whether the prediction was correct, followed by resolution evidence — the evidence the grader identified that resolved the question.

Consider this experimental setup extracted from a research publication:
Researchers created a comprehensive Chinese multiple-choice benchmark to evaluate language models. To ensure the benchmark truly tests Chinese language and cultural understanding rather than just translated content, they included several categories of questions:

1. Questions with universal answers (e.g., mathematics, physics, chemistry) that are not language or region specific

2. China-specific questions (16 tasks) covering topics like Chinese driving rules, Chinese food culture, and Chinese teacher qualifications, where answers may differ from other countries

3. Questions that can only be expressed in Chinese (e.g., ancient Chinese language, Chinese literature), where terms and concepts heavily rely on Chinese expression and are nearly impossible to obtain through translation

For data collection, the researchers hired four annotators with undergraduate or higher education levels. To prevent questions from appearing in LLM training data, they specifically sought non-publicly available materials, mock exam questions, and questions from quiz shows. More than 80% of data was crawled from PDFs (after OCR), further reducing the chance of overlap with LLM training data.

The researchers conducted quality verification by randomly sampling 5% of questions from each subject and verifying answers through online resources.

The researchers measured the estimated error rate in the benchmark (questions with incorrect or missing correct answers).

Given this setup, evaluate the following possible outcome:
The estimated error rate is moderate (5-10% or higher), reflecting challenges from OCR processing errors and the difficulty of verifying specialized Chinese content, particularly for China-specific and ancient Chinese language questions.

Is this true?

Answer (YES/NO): NO